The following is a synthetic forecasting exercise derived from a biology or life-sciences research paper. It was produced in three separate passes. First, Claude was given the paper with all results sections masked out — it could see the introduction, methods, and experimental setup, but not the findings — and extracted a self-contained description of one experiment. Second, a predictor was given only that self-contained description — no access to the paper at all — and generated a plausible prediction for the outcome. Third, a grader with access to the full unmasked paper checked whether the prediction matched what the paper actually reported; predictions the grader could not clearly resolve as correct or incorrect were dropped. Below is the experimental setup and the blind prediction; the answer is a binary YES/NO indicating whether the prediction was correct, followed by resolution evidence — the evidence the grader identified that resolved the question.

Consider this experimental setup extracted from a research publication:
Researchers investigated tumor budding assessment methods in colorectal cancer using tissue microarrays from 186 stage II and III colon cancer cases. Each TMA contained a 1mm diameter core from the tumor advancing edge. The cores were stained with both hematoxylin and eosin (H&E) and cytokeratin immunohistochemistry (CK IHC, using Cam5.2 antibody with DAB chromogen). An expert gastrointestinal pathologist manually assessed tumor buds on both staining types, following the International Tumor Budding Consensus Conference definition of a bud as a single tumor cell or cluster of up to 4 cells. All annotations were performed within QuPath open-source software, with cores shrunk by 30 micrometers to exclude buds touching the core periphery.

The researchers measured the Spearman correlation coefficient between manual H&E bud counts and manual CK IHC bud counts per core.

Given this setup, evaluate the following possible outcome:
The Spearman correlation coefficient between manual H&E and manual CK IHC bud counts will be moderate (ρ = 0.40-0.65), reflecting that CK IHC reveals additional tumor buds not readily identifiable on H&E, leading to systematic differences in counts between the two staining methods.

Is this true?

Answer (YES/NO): YES